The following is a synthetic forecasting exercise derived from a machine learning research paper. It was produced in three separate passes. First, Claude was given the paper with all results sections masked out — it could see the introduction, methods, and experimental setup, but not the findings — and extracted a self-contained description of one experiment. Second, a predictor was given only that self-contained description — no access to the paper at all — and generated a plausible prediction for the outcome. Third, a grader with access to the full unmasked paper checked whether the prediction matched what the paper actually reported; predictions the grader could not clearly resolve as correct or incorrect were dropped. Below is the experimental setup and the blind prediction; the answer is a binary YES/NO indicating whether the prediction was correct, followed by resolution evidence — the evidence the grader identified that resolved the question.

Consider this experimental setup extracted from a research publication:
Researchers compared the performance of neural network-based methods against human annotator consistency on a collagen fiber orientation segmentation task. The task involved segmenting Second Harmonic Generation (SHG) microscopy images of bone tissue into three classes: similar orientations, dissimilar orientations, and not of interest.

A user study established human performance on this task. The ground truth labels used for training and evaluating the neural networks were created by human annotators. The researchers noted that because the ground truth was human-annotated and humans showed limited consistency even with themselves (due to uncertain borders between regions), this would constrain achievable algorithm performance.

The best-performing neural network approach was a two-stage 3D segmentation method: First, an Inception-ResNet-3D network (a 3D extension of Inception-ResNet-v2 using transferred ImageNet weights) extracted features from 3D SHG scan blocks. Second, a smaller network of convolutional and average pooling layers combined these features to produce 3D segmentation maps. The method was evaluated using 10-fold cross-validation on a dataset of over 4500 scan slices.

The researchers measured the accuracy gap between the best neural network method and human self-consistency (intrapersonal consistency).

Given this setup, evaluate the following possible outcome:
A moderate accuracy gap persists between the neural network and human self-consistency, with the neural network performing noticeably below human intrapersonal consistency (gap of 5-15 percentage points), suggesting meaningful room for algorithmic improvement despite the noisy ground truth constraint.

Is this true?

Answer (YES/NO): NO